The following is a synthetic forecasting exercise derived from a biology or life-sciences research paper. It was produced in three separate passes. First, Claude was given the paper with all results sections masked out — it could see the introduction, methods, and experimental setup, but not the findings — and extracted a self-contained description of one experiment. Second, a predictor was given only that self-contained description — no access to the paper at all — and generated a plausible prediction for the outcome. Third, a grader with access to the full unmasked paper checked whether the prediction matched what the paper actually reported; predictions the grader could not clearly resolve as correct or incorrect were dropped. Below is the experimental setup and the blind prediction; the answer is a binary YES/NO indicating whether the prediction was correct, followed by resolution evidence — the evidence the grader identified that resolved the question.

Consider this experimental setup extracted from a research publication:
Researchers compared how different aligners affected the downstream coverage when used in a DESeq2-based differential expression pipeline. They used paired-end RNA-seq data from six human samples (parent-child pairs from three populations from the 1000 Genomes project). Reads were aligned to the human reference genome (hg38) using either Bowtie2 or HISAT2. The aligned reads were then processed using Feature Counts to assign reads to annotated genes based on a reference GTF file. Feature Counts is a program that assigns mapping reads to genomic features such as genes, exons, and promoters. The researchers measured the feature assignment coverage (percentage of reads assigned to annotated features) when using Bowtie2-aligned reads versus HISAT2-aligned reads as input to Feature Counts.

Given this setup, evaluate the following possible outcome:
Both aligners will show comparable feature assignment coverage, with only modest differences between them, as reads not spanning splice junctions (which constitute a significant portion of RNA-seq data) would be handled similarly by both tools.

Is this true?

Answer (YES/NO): NO